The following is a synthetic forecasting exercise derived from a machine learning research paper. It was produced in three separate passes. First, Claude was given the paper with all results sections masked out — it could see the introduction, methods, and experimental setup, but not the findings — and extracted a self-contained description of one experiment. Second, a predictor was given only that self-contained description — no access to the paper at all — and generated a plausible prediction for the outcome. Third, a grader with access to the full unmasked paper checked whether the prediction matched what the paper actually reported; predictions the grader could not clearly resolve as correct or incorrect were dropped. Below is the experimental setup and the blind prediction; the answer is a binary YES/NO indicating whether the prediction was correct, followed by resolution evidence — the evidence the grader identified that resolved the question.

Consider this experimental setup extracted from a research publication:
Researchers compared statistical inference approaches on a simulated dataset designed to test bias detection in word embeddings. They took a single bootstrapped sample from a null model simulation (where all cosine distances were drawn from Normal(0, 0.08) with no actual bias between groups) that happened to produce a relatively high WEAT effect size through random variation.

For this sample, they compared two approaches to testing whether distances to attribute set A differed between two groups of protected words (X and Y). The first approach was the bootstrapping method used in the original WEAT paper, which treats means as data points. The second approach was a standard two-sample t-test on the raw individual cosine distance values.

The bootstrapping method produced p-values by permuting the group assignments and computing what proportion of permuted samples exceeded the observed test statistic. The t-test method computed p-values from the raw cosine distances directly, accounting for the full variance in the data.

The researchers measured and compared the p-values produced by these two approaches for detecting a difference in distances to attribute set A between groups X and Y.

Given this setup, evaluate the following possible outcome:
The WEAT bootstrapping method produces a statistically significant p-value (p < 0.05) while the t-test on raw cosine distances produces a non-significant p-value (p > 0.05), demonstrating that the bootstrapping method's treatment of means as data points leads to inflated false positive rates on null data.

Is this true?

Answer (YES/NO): NO